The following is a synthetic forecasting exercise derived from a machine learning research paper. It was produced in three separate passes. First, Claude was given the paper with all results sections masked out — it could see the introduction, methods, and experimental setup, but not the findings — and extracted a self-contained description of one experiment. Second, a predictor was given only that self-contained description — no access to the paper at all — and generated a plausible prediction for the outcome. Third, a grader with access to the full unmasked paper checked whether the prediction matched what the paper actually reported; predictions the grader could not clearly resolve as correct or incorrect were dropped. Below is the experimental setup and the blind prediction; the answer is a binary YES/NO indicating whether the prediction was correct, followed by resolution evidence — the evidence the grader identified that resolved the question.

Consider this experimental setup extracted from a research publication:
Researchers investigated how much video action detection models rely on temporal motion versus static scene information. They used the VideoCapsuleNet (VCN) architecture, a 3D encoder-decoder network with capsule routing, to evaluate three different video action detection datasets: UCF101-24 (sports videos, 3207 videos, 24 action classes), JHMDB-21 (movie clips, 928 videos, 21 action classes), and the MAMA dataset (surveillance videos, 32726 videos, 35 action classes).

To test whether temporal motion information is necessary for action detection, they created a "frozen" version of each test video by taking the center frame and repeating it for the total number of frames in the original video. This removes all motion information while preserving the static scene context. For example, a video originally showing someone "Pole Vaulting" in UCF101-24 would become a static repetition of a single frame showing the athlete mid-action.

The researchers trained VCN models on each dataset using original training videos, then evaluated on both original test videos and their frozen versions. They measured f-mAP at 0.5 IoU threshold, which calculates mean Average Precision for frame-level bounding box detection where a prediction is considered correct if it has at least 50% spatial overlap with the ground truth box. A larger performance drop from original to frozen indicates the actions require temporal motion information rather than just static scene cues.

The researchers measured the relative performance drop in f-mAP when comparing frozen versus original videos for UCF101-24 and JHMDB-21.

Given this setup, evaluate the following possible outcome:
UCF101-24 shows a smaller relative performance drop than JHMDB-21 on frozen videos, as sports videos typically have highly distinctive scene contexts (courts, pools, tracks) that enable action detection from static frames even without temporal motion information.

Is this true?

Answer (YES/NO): NO